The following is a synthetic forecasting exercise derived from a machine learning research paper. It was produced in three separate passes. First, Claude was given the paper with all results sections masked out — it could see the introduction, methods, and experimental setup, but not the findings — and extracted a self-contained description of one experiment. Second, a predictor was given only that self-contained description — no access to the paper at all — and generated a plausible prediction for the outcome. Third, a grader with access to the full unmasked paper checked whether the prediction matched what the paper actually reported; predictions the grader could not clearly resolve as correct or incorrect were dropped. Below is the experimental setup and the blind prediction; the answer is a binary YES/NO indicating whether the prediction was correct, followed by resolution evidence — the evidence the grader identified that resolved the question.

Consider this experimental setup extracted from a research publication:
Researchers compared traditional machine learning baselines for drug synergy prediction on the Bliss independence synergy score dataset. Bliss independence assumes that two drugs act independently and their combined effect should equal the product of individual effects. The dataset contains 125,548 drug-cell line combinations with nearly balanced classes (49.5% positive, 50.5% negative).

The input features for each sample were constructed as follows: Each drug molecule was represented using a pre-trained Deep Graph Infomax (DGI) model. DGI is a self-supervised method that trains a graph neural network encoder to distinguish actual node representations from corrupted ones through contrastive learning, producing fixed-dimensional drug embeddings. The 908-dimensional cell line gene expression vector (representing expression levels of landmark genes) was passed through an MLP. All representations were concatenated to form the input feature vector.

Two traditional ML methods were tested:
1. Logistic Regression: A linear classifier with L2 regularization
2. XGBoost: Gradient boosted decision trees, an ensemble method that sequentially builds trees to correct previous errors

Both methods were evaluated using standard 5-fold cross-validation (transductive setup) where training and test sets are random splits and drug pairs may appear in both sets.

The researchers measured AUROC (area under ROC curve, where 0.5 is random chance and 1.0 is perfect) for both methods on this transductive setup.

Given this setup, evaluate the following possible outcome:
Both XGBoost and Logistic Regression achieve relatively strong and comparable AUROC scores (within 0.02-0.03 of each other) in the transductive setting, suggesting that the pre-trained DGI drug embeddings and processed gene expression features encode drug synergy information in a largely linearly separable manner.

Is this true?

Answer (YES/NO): NO